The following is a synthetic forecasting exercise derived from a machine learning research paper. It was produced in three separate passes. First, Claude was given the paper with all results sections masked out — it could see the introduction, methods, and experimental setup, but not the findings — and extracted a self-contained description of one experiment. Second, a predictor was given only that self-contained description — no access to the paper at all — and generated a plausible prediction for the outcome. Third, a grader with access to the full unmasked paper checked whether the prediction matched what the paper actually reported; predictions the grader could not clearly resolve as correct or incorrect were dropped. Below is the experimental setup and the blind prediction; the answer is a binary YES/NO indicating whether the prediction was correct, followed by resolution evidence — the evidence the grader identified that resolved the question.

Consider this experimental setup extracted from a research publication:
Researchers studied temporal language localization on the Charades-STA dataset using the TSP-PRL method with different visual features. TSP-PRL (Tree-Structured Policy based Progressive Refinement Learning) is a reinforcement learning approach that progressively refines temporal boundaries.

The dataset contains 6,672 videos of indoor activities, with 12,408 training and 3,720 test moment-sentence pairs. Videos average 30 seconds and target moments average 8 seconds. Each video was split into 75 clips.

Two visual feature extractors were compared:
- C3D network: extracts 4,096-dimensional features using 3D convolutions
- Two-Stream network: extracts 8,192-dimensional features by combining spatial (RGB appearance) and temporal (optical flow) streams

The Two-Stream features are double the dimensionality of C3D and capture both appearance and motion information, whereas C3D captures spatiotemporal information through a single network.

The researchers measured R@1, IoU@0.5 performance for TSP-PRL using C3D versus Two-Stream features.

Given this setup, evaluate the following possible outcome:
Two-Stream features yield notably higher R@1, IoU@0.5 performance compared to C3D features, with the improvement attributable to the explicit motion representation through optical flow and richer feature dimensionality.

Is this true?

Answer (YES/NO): YES